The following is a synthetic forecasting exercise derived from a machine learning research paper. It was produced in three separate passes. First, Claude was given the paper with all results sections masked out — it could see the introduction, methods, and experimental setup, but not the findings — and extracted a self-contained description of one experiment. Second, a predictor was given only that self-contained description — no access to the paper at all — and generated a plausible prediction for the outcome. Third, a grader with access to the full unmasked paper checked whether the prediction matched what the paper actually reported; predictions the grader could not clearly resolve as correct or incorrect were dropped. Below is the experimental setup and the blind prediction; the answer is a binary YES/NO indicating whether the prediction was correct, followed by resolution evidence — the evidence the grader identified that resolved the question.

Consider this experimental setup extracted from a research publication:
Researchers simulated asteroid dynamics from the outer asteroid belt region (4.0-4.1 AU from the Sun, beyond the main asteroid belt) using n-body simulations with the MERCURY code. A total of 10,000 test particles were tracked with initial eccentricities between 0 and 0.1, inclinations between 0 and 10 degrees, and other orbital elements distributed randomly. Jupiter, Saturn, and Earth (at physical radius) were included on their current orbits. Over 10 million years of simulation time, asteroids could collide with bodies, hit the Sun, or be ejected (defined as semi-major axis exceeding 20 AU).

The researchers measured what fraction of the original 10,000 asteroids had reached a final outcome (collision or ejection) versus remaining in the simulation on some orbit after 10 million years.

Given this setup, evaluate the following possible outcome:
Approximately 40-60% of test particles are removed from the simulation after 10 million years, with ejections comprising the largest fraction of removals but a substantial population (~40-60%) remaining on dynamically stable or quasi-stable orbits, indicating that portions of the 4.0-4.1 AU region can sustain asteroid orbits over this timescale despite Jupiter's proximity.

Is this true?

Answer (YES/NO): NO